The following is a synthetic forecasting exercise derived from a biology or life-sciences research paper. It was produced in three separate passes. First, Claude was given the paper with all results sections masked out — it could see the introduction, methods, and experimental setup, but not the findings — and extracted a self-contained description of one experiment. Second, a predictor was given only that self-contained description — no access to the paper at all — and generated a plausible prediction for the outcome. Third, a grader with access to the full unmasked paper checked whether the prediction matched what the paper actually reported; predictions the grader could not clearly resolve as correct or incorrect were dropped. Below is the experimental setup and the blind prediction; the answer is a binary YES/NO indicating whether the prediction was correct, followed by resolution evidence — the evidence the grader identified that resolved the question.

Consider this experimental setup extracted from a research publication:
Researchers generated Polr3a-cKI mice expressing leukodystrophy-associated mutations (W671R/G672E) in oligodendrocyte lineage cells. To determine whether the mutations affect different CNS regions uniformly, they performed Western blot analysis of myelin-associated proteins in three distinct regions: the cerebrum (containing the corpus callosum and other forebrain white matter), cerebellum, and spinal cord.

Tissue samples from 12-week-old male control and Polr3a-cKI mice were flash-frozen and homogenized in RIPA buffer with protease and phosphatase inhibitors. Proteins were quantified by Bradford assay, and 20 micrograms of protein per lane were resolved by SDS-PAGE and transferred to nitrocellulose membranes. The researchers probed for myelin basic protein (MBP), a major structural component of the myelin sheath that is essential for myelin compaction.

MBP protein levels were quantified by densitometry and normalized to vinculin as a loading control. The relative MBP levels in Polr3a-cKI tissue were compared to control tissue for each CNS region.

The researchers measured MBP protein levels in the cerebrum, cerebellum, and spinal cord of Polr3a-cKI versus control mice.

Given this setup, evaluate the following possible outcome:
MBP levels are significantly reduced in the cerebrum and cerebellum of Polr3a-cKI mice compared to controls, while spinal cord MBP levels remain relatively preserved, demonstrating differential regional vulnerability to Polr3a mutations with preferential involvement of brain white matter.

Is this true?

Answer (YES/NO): NO